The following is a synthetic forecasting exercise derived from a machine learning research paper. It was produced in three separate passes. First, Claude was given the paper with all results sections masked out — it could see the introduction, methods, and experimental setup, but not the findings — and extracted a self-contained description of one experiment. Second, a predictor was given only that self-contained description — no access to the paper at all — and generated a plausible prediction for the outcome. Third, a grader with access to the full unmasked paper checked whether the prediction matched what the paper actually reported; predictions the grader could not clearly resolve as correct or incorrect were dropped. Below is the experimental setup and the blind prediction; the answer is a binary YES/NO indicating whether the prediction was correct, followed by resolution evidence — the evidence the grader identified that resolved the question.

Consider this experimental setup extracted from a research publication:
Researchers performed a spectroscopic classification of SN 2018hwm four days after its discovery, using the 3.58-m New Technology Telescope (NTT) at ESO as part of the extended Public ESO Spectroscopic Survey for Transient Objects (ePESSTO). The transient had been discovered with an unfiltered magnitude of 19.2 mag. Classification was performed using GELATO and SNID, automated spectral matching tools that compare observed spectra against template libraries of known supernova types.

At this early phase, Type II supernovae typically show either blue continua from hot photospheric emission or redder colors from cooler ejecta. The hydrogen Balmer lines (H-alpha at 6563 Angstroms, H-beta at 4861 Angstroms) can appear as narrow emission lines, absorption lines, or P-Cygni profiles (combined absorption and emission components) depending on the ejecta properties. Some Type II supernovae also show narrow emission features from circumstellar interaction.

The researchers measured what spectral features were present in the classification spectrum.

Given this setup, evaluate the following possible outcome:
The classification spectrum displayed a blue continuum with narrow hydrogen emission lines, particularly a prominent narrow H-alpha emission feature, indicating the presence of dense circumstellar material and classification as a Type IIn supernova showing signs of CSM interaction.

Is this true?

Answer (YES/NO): NO